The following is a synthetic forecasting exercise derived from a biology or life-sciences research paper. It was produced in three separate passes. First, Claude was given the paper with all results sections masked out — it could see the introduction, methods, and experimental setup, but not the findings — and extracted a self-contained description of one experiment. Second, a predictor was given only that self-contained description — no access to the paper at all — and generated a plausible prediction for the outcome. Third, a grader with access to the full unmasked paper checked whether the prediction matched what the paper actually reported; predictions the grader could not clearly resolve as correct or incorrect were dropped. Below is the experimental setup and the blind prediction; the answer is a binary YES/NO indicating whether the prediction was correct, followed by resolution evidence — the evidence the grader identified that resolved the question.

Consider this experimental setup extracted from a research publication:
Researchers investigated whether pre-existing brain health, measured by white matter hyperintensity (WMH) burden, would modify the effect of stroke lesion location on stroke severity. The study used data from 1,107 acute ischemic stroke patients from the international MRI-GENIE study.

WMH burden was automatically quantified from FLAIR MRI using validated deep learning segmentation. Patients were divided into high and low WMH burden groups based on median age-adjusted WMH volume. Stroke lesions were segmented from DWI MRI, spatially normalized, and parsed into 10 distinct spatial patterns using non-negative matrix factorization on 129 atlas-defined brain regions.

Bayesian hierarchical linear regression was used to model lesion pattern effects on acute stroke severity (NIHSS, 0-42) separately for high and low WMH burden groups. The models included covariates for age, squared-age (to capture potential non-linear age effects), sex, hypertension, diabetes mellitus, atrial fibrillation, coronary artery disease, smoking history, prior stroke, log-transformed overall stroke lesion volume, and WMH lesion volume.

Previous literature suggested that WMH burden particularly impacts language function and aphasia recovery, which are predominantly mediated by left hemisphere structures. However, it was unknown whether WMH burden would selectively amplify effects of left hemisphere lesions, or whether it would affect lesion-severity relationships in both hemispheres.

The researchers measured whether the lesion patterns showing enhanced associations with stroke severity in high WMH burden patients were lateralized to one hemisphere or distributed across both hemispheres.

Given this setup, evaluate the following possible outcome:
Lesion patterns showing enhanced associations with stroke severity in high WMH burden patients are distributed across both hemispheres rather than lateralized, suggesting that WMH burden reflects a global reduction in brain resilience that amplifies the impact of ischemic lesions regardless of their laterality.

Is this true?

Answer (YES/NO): YES